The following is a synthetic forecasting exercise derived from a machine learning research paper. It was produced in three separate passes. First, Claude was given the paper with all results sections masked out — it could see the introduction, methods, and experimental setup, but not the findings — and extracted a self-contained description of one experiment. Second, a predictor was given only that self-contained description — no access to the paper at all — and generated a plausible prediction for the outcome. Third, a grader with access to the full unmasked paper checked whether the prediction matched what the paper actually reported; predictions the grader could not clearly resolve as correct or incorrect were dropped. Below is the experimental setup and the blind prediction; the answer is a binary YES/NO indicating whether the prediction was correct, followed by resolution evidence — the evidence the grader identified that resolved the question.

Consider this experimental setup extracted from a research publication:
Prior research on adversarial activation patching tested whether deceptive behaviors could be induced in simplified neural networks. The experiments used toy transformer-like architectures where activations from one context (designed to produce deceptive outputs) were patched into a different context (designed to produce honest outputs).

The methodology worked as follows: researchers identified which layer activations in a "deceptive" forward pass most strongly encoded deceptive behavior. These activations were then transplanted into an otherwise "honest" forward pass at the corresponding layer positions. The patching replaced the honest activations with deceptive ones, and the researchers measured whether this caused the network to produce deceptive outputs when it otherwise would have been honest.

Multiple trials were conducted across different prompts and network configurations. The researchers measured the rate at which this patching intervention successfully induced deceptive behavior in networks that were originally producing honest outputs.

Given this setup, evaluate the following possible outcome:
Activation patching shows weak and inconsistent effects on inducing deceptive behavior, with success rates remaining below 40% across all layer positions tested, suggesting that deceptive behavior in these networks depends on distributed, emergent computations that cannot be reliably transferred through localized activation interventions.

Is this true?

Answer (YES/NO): NO